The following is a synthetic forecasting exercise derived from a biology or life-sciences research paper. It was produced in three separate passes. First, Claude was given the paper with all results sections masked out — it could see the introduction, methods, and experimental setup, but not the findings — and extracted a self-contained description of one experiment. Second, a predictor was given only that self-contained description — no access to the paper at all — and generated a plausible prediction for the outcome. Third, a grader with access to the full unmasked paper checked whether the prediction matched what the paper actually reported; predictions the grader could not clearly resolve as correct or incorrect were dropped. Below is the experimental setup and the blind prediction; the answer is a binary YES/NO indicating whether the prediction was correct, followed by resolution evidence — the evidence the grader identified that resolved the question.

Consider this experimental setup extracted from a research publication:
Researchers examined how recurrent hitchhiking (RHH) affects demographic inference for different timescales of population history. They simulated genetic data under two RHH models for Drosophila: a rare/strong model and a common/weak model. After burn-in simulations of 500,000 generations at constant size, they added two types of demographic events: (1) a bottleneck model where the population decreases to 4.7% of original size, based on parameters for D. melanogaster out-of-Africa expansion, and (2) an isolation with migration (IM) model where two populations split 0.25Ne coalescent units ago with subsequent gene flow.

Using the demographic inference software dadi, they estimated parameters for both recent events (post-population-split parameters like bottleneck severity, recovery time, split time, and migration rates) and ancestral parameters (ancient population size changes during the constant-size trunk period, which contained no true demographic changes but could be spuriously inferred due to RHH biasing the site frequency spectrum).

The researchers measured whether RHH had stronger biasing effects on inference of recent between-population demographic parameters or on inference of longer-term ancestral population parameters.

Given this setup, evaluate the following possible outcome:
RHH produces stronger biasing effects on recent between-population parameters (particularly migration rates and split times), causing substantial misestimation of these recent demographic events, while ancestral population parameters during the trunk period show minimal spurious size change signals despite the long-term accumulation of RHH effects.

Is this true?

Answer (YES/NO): NO